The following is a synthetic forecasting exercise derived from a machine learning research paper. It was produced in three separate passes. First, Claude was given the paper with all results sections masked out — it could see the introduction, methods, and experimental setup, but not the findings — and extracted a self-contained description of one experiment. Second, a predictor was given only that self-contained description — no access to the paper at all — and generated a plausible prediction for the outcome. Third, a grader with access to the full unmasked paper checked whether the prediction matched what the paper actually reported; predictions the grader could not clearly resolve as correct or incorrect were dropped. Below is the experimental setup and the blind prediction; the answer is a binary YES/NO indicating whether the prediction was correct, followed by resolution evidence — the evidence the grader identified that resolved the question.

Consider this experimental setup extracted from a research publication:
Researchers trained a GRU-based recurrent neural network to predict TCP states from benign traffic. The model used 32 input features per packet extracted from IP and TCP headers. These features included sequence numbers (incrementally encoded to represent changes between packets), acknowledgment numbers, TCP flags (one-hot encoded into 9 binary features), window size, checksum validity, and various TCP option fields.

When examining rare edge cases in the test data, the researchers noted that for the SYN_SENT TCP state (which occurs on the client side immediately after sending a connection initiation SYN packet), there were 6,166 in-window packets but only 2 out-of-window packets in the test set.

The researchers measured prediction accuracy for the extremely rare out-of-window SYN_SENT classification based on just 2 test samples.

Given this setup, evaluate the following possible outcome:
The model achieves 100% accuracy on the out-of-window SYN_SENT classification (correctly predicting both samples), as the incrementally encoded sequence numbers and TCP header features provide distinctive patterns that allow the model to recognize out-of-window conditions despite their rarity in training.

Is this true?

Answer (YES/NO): NO